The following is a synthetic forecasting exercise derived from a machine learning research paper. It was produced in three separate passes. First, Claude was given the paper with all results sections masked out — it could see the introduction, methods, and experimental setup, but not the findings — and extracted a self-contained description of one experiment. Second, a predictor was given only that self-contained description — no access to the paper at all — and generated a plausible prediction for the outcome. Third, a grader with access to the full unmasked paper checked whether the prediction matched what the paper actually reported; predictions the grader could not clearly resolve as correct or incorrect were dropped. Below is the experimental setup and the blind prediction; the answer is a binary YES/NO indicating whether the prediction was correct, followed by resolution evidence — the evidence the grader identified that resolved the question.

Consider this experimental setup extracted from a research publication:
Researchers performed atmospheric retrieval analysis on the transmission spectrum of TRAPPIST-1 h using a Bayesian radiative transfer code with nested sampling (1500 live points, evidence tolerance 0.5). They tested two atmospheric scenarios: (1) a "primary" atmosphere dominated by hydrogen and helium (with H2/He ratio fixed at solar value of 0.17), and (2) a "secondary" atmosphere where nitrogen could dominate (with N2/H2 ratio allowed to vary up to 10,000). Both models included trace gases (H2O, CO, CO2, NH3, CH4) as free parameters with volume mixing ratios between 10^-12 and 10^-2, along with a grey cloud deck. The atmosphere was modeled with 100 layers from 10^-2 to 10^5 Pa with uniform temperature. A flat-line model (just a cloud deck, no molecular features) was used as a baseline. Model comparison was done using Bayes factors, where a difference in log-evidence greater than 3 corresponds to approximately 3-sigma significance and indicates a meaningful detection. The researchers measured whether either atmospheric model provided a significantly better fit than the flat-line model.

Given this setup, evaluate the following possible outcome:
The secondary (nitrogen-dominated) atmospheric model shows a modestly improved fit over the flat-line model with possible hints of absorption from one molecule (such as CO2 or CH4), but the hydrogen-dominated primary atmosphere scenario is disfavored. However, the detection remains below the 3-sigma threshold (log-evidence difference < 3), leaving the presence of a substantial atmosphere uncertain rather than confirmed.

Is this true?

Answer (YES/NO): NO